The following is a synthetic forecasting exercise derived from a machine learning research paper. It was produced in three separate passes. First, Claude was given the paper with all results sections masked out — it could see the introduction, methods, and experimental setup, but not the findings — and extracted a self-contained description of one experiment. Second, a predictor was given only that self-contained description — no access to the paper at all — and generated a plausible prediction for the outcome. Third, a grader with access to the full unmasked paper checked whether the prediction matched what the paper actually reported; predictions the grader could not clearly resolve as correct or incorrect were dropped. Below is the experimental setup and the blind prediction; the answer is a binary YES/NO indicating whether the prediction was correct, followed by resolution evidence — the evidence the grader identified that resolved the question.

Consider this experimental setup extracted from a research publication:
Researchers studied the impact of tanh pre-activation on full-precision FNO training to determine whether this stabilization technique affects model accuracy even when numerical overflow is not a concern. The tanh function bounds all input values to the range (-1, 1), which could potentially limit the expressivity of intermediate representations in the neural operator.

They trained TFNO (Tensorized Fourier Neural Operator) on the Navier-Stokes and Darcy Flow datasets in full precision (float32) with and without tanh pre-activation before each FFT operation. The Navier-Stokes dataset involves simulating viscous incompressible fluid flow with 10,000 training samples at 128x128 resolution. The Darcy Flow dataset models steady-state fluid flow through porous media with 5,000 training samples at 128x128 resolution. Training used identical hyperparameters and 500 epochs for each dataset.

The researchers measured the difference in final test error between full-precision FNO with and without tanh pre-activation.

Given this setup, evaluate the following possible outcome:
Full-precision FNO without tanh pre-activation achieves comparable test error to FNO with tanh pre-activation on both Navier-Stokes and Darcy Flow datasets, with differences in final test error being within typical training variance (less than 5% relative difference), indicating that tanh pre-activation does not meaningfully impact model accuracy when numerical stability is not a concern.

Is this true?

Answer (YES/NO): NO